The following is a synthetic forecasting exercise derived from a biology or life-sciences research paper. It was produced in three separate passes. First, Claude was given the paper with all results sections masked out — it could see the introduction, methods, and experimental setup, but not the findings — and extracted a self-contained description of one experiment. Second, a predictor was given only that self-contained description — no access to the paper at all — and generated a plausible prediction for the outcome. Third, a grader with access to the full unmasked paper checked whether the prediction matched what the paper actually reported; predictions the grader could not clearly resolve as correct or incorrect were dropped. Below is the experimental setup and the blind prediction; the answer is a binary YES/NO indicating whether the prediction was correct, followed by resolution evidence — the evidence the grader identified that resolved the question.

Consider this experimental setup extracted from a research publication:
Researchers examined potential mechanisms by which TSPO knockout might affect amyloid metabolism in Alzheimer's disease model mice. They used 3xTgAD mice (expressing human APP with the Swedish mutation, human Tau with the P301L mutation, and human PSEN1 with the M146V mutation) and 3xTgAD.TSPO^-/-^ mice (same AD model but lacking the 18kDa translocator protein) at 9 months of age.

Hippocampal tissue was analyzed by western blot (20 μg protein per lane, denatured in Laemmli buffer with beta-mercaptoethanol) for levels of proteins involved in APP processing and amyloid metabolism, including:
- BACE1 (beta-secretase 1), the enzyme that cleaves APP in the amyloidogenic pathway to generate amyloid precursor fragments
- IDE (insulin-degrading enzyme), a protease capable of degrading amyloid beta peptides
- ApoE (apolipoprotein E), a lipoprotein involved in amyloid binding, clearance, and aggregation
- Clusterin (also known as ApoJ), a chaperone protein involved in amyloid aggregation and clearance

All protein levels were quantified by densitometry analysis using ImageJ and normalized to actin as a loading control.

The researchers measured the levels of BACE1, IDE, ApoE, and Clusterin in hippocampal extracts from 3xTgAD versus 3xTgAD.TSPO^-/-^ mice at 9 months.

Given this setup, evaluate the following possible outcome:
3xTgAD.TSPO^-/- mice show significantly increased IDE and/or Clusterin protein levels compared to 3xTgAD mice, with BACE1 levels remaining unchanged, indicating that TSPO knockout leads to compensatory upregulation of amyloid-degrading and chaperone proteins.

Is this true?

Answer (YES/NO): NO